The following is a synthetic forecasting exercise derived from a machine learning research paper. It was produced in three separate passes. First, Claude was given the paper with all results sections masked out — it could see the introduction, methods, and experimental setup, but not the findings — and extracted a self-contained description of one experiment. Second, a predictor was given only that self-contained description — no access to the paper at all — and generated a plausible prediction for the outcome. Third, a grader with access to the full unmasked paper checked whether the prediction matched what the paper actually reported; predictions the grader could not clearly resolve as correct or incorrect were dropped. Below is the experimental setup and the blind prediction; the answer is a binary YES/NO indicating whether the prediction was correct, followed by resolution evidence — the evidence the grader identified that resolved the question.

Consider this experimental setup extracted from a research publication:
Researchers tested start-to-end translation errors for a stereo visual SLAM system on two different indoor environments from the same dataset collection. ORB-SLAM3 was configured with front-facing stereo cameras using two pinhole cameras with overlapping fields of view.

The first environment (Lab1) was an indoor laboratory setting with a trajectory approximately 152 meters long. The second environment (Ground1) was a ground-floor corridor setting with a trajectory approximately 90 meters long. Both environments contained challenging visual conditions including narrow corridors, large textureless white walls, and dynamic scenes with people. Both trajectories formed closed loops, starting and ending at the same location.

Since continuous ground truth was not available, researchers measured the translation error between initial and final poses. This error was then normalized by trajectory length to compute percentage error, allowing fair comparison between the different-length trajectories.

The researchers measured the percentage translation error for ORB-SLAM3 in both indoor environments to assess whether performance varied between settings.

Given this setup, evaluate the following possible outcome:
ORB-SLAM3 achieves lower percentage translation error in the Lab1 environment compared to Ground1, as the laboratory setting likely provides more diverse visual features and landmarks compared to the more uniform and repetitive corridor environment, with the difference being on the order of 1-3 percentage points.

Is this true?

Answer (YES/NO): NO